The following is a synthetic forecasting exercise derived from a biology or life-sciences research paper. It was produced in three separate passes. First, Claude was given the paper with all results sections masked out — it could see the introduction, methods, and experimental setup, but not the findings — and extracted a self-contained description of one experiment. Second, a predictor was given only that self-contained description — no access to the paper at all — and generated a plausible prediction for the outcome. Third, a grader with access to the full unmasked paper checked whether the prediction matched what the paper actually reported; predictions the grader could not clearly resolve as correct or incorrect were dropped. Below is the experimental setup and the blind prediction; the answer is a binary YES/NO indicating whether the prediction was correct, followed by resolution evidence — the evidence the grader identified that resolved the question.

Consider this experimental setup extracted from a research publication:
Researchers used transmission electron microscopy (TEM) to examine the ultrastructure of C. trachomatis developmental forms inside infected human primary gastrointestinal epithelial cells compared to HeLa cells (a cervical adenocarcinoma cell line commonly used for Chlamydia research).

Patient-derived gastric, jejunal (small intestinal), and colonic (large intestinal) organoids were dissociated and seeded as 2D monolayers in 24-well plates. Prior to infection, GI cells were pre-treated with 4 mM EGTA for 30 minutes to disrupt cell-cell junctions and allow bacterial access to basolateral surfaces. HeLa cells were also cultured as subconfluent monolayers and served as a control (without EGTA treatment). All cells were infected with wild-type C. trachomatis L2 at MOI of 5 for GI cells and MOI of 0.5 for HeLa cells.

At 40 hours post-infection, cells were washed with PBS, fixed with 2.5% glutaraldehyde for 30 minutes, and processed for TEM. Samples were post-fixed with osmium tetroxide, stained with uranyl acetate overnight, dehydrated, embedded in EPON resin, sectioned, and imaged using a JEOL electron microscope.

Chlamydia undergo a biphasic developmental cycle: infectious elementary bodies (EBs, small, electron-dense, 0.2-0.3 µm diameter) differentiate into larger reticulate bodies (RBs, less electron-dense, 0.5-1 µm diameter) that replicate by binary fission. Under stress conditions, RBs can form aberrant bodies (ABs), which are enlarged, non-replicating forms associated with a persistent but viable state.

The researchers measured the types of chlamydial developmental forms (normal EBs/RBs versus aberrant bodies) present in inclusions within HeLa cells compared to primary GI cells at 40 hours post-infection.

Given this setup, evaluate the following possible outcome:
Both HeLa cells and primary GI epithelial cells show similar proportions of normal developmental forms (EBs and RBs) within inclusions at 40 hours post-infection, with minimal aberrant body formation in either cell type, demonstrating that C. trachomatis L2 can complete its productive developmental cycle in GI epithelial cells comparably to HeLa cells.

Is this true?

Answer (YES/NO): NO